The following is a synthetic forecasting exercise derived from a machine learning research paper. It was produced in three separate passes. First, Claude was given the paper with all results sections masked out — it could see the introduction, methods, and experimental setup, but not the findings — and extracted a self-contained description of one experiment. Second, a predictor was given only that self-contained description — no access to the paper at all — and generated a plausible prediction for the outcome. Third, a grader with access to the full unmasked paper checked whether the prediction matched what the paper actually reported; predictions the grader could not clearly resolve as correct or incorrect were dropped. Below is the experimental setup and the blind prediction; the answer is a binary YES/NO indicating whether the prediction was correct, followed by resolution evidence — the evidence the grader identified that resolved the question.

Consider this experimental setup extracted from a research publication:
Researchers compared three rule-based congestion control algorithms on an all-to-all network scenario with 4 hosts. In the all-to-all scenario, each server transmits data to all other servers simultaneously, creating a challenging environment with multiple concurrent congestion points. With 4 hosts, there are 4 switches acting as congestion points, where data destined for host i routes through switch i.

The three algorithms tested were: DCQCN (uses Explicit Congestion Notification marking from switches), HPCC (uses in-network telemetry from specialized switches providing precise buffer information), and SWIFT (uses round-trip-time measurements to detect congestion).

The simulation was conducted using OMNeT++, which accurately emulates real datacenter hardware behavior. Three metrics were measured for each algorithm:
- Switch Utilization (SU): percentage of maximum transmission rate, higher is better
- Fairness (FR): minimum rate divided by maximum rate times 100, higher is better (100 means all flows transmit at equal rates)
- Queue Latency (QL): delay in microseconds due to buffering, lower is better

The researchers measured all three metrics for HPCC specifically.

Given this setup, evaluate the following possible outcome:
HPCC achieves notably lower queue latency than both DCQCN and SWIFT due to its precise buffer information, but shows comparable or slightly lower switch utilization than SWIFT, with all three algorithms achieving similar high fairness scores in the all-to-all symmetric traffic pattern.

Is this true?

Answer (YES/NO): NO